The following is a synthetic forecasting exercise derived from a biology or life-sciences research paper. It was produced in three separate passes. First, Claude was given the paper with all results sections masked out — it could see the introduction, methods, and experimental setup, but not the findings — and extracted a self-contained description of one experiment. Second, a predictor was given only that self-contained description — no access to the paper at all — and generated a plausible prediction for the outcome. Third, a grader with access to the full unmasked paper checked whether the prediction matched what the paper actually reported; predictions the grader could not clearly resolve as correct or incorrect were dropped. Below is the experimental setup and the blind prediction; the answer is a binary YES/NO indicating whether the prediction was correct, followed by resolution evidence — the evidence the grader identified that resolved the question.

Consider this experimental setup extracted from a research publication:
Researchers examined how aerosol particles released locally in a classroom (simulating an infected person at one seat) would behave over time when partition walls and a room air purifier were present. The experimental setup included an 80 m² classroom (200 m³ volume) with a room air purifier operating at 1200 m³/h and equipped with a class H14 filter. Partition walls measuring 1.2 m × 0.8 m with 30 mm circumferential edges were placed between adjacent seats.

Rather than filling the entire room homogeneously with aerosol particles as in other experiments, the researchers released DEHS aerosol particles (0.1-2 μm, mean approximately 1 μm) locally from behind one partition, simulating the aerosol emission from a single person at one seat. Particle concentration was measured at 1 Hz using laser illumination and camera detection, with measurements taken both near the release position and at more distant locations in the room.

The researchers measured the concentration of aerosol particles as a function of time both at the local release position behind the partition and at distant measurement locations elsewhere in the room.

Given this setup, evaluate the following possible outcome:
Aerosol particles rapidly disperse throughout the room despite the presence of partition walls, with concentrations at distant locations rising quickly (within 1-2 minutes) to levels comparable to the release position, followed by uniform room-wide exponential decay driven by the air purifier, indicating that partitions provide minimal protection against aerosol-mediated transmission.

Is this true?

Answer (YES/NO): NO